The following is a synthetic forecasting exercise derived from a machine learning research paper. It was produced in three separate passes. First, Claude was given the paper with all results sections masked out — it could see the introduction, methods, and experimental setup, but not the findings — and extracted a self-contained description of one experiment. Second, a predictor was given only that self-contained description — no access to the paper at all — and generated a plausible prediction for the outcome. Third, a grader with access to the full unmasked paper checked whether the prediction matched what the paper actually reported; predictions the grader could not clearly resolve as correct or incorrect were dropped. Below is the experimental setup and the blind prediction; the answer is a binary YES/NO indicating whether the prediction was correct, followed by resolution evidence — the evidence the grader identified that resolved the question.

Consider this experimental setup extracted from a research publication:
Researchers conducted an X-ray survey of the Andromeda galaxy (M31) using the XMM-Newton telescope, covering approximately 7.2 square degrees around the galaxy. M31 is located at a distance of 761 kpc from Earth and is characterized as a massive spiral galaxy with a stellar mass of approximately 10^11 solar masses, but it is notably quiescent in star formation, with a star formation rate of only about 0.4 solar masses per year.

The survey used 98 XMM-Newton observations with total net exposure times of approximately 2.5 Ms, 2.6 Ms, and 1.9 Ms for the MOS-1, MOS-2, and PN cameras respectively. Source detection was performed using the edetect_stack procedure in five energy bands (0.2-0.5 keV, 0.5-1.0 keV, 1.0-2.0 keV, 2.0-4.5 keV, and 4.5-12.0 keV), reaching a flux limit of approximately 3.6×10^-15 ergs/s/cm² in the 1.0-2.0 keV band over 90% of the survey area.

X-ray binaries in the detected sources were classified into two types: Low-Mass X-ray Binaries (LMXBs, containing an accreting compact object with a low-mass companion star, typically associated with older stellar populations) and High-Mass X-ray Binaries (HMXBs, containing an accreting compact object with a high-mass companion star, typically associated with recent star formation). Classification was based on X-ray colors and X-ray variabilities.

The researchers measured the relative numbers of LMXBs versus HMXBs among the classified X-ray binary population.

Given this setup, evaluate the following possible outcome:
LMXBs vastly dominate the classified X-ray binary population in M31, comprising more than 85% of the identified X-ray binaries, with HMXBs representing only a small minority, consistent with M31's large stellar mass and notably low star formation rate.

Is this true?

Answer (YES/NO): YES